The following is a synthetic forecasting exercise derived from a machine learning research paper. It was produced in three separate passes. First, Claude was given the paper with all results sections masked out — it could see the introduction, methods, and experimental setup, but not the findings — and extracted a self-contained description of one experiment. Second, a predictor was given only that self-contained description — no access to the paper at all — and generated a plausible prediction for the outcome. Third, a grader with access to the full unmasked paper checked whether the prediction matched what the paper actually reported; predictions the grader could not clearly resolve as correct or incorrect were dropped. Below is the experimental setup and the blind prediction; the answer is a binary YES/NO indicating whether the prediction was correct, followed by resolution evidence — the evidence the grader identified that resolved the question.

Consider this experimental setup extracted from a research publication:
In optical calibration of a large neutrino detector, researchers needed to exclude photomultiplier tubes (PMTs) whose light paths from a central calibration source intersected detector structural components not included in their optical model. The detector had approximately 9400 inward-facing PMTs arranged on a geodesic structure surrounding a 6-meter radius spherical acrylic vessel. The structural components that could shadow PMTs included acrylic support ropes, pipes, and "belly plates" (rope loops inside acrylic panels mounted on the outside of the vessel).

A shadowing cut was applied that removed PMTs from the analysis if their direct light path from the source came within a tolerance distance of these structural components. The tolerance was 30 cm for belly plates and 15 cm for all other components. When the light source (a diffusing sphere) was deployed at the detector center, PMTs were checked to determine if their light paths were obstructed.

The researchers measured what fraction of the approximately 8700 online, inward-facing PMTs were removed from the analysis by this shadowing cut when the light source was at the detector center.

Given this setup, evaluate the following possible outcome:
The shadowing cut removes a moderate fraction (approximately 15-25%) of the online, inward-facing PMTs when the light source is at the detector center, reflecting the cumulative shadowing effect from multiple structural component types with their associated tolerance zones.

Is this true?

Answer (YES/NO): NO